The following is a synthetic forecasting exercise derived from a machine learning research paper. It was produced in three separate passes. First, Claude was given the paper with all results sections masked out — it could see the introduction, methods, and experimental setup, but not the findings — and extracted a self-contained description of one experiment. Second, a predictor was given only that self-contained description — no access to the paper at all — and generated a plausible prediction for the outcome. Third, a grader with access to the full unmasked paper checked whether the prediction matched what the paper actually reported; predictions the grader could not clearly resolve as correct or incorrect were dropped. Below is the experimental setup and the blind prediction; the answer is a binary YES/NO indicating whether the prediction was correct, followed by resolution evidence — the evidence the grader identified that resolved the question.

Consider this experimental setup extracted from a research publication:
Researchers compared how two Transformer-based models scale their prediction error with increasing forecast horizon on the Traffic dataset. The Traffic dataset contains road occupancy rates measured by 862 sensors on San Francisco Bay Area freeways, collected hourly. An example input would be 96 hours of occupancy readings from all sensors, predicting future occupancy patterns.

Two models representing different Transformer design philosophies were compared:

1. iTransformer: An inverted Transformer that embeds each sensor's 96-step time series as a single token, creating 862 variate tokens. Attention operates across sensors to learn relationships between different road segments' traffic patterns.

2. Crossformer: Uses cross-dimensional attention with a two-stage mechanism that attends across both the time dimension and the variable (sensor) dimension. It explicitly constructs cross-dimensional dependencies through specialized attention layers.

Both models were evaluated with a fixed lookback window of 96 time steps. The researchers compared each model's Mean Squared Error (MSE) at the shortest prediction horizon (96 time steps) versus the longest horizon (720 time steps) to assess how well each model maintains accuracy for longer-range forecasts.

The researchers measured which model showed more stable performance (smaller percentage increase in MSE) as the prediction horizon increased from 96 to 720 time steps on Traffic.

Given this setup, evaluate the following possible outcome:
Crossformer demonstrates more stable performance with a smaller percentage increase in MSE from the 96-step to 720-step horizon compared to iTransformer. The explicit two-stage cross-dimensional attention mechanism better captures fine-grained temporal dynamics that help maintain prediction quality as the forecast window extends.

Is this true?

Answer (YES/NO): YES